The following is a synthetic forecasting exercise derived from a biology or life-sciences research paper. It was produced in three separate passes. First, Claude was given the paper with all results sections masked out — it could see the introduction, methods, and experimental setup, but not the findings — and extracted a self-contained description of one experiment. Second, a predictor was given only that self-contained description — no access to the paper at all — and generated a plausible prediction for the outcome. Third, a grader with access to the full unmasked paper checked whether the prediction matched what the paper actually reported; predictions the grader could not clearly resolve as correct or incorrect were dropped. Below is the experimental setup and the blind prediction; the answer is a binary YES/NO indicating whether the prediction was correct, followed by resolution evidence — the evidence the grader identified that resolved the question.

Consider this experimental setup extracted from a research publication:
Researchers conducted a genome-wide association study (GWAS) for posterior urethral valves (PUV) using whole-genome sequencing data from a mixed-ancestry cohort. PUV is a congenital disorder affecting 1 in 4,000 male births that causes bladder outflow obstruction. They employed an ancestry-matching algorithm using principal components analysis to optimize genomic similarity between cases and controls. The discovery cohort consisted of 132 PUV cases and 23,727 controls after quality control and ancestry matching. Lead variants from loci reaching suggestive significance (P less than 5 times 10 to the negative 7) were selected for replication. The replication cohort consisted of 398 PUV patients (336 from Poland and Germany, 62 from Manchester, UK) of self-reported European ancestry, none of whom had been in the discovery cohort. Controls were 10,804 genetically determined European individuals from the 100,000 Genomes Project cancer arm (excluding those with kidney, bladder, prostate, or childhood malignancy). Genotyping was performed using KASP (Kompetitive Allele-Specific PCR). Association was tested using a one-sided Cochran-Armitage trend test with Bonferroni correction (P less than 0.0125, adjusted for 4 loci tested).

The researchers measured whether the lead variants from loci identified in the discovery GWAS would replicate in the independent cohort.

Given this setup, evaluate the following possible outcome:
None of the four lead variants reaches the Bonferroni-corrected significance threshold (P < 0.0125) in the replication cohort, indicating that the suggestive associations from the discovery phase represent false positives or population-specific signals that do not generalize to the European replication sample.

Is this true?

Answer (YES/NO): NO